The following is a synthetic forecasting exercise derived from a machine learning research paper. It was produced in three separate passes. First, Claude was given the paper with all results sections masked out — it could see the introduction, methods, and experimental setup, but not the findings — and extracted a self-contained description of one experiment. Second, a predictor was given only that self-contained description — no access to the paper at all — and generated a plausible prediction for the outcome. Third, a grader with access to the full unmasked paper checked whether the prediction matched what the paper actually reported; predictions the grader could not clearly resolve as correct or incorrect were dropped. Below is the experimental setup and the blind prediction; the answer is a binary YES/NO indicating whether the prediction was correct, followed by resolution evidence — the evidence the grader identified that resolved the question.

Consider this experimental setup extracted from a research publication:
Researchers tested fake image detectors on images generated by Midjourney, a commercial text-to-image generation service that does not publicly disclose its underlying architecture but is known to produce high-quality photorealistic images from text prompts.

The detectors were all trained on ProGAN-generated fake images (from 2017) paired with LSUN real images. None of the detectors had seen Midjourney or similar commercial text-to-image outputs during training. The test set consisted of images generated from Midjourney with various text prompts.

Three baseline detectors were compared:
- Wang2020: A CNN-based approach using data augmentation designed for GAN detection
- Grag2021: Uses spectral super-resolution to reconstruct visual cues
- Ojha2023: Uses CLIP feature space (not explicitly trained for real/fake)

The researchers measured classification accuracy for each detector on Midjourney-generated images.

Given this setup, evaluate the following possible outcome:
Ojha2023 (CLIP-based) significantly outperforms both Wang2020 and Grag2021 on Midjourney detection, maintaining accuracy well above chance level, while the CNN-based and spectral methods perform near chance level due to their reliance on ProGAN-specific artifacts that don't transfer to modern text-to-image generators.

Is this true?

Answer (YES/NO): NO